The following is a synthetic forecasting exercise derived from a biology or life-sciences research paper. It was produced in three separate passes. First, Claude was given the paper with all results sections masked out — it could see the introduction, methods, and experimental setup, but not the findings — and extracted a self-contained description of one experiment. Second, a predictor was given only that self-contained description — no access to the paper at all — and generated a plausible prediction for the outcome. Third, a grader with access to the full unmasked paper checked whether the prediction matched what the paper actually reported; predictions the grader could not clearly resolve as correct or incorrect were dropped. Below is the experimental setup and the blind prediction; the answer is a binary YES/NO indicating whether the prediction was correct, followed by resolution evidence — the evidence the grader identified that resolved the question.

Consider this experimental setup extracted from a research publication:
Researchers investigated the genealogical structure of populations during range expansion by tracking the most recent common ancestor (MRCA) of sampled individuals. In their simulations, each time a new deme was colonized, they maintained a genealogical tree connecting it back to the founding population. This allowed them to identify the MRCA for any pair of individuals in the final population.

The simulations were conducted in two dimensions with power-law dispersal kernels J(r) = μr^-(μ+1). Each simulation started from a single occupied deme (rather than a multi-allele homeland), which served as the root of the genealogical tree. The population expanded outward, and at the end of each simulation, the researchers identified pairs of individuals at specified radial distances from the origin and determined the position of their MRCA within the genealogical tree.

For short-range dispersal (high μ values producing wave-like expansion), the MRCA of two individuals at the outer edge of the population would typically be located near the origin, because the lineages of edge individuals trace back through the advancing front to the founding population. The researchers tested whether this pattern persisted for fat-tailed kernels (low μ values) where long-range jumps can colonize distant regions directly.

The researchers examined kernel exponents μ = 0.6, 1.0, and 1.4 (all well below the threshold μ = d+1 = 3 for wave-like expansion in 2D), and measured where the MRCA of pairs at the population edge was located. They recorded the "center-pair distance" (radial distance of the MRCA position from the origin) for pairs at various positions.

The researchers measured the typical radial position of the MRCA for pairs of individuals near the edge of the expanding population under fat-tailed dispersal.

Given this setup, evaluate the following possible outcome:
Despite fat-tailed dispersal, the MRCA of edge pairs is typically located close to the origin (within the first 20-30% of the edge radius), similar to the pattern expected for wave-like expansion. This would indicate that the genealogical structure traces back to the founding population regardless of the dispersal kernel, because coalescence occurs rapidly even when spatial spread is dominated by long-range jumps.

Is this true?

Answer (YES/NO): NO